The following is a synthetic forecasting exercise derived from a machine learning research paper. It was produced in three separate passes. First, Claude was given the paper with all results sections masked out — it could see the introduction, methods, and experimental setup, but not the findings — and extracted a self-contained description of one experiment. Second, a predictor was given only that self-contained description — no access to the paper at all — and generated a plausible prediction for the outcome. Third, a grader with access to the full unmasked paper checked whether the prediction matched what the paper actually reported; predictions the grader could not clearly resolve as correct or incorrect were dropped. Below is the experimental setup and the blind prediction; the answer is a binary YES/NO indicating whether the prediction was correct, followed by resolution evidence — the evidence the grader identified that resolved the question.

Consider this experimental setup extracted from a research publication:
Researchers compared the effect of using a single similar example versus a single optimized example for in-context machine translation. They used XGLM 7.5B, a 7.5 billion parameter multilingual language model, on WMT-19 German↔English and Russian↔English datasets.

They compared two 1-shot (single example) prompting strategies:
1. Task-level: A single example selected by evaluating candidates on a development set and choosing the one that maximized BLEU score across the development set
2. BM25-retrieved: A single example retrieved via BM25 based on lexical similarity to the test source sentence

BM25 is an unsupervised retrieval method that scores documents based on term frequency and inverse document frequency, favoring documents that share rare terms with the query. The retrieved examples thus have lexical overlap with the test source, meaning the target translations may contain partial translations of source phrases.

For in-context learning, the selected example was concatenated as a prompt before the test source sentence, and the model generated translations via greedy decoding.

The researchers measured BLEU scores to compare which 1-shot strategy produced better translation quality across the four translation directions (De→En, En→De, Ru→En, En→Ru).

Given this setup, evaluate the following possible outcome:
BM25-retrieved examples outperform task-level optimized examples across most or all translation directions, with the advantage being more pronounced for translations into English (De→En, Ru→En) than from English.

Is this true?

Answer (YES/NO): NO